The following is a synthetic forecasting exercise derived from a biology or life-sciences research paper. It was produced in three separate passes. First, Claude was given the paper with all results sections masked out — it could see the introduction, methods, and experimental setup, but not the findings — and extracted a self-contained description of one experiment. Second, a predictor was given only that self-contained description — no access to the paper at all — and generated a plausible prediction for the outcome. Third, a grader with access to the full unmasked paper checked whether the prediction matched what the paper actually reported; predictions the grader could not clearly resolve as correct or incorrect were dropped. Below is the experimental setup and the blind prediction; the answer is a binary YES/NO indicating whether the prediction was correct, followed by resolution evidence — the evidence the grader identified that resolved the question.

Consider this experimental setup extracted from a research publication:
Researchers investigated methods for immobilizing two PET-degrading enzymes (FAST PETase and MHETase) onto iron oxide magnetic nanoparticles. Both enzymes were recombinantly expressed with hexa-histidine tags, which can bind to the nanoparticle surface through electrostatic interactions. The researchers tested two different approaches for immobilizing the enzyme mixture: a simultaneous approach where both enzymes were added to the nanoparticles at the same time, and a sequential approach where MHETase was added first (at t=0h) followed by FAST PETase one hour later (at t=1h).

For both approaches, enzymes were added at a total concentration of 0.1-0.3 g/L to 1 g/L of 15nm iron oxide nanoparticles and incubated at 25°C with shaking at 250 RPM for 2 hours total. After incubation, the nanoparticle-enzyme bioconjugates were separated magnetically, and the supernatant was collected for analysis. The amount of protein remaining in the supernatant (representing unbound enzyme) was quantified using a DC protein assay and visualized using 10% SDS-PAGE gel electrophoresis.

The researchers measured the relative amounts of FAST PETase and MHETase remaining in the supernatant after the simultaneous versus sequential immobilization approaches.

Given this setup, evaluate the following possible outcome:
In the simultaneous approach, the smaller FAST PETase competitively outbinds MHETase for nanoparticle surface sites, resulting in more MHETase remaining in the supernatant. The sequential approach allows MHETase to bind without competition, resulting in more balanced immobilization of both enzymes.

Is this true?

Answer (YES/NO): YES